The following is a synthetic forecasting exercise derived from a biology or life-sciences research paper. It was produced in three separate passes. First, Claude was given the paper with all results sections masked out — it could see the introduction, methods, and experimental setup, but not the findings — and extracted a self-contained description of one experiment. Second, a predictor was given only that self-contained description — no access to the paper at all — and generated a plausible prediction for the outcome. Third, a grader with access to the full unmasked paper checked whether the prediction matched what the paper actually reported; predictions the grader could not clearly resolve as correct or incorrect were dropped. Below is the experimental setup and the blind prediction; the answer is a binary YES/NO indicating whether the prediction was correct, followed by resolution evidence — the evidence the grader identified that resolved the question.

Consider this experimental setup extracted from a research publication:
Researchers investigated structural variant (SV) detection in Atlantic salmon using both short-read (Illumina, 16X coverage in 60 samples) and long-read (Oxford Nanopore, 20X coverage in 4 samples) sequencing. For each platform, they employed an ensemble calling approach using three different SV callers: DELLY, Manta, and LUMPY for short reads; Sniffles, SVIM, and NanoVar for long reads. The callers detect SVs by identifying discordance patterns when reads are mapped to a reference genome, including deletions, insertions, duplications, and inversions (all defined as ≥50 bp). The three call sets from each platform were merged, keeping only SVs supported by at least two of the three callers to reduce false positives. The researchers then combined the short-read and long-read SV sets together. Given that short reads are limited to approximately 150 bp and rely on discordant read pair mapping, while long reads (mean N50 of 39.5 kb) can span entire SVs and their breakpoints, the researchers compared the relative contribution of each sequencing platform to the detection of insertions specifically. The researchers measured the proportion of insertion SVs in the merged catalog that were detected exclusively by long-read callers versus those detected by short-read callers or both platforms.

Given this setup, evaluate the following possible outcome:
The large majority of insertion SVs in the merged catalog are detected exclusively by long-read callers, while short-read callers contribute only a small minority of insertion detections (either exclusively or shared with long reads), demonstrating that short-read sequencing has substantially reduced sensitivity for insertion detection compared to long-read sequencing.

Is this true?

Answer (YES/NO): YES